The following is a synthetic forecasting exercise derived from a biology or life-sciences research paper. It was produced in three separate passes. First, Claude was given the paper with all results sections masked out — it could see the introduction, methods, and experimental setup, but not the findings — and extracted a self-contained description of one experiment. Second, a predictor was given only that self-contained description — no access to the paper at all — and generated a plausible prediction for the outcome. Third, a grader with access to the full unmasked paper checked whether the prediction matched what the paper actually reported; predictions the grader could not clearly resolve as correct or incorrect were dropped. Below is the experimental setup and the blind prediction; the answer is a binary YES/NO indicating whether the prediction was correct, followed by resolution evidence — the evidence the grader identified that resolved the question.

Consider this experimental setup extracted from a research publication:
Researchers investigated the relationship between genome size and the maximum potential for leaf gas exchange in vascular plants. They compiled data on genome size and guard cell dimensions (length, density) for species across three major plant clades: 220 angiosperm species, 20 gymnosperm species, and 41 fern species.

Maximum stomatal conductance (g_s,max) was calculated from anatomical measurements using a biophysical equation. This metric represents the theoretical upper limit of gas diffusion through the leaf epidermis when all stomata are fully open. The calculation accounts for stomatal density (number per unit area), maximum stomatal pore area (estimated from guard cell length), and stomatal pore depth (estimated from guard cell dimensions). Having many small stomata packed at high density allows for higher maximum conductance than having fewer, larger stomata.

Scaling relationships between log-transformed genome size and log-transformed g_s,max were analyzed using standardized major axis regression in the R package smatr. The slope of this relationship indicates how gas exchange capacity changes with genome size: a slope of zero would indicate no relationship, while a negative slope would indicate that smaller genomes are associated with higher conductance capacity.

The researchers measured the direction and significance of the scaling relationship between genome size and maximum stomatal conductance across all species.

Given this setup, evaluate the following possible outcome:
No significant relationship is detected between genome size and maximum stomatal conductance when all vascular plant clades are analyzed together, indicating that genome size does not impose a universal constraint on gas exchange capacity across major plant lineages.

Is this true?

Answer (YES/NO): NO